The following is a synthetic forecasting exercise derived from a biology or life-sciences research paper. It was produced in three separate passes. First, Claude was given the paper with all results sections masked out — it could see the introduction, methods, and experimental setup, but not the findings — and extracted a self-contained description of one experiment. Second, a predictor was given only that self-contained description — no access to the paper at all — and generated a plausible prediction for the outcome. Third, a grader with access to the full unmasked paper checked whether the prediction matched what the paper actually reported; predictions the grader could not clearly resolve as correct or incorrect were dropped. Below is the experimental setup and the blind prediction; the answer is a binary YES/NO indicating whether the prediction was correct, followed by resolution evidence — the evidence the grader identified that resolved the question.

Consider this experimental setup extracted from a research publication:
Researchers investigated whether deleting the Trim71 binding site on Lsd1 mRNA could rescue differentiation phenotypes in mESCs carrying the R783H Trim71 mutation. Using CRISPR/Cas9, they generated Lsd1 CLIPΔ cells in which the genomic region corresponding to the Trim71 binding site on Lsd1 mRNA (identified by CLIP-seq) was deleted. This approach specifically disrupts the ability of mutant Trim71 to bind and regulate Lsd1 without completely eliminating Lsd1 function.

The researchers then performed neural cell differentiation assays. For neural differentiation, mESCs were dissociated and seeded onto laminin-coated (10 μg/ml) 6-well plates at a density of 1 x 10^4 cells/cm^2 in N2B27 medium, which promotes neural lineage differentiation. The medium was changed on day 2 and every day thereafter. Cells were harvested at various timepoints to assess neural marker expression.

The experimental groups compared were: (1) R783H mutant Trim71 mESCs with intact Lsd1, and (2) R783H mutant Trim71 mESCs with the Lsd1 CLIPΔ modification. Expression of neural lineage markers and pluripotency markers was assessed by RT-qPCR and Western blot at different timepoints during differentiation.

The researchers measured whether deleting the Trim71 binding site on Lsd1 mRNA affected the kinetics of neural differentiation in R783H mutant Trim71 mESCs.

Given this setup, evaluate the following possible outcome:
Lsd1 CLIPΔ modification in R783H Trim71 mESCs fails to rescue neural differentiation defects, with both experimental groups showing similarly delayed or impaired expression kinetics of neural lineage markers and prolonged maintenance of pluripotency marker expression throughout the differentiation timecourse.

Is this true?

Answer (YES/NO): NO